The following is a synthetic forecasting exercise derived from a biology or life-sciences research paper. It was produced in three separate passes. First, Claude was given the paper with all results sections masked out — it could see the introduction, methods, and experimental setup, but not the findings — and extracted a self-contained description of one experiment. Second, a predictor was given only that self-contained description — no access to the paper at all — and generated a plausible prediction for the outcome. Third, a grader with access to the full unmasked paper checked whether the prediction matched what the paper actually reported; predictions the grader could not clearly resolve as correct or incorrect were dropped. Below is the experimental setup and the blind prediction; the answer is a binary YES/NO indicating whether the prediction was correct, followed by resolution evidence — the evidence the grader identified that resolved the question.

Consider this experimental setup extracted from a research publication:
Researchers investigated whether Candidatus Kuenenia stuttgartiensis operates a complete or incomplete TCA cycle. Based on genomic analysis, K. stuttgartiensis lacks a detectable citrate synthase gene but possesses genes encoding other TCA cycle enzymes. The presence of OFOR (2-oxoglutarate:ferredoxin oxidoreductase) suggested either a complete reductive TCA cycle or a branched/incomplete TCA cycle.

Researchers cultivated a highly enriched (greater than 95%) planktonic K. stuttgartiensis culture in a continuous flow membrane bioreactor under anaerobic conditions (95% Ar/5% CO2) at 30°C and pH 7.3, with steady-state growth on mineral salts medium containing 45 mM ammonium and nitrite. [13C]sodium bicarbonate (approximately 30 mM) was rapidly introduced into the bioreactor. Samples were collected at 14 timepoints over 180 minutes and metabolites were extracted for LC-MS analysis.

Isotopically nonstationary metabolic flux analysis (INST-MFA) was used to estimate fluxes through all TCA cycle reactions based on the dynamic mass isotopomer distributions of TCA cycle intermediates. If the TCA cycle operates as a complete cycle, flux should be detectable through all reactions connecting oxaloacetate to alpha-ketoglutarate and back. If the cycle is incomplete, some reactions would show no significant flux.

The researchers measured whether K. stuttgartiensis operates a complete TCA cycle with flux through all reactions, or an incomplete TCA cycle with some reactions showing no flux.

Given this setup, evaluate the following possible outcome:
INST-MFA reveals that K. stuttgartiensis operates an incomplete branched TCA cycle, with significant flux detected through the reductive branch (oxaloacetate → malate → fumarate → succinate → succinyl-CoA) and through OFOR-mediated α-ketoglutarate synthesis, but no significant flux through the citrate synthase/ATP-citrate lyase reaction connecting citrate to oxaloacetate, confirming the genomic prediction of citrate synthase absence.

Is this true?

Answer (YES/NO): NO